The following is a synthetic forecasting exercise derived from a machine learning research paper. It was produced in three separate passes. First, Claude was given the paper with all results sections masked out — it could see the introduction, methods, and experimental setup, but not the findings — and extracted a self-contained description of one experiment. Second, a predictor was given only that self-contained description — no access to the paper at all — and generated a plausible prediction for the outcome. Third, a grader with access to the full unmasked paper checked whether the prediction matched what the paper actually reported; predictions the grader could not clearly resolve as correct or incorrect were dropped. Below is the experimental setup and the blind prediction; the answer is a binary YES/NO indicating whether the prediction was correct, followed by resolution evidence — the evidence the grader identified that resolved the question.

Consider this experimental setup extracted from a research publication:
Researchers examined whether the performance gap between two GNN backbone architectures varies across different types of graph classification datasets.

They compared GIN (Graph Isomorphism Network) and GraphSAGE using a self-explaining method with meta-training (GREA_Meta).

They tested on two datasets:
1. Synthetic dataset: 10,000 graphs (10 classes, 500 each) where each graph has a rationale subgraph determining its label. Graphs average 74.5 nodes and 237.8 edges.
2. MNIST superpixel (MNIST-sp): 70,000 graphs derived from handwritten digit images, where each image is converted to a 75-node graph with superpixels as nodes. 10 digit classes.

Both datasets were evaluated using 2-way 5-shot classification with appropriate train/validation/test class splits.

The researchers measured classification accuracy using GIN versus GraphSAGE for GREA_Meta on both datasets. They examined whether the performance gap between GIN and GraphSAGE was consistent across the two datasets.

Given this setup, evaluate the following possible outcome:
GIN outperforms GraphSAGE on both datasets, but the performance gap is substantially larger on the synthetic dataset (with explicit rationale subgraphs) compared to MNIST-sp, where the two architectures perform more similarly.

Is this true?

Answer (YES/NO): NO